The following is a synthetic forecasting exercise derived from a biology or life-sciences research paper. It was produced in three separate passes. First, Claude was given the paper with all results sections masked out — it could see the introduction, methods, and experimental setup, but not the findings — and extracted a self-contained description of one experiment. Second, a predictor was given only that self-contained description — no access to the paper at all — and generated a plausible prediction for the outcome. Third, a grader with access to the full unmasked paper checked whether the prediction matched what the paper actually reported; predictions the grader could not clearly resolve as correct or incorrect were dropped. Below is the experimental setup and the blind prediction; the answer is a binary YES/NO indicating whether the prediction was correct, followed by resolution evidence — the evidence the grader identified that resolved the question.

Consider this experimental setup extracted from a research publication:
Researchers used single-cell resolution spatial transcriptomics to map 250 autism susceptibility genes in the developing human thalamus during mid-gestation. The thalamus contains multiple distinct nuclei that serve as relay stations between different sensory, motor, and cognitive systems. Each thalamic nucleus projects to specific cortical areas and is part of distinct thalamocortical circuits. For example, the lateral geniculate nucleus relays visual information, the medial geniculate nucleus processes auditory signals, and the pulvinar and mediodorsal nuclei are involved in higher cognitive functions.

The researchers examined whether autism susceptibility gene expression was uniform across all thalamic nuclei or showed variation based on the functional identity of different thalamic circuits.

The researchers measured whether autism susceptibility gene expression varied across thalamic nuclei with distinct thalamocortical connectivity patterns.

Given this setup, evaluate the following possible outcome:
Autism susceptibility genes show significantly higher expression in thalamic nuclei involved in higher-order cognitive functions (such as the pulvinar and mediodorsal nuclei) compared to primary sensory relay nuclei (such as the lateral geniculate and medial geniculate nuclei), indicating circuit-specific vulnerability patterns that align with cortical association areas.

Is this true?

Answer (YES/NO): NO